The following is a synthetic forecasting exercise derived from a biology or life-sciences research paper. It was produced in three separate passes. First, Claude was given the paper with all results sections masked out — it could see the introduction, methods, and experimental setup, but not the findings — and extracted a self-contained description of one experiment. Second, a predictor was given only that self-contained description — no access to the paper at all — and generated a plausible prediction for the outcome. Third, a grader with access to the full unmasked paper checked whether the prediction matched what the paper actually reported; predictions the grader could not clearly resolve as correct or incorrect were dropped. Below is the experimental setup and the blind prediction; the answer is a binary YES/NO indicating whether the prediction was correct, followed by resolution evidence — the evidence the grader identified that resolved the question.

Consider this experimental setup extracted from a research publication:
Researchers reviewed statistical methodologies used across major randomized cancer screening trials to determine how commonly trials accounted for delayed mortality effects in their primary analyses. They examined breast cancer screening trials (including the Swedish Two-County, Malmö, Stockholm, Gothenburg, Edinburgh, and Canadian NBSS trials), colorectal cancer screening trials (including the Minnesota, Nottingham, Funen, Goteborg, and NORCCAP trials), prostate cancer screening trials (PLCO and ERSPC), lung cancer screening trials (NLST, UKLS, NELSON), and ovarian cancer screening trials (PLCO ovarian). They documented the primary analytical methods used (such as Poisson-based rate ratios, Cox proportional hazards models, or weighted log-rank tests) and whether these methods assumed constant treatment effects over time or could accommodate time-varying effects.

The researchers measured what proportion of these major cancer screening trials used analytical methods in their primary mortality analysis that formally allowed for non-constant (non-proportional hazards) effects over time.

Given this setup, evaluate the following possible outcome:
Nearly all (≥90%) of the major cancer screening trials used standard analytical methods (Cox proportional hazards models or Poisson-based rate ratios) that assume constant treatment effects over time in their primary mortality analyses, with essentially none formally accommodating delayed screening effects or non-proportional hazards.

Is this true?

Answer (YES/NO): YES